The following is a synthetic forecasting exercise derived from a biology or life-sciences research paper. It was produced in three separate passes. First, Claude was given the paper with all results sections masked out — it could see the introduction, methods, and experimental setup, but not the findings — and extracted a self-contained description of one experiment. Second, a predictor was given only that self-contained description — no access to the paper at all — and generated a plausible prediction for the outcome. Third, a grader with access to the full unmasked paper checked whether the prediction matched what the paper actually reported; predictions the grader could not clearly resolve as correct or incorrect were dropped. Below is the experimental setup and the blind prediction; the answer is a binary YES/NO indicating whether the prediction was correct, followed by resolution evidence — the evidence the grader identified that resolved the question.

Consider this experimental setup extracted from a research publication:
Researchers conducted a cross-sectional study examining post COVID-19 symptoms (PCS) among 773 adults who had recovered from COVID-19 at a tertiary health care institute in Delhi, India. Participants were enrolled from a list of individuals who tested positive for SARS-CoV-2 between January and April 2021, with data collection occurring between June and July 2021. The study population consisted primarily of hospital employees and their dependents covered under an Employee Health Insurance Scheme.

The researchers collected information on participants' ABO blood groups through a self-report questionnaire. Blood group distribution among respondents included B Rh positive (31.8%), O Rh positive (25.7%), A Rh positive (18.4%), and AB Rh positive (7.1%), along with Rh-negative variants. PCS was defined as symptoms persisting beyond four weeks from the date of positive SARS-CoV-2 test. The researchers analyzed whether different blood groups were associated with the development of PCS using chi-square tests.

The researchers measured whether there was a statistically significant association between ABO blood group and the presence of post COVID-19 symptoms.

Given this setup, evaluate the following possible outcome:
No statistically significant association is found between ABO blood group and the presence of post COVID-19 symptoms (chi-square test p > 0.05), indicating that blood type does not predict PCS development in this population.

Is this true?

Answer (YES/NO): YES